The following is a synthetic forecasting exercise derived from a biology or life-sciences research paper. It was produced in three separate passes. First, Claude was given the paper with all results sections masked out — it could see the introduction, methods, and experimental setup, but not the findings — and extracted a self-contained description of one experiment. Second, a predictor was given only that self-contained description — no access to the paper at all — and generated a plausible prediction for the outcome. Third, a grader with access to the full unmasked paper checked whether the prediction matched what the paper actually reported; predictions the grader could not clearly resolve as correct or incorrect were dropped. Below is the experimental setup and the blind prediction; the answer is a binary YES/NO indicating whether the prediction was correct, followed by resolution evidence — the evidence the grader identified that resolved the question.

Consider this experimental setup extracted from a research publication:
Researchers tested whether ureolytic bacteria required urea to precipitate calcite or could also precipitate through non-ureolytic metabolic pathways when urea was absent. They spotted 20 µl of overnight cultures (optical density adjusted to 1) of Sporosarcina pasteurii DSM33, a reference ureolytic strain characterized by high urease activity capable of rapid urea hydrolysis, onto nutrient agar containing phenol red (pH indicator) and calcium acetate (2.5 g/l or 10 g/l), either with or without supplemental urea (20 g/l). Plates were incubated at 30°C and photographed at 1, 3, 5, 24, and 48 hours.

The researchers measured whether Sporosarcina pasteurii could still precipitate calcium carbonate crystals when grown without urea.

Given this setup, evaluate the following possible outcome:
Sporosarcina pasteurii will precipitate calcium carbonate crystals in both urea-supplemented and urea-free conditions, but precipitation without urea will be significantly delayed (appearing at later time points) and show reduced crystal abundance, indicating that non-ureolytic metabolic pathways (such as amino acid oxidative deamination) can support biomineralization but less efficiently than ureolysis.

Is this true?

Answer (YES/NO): NO